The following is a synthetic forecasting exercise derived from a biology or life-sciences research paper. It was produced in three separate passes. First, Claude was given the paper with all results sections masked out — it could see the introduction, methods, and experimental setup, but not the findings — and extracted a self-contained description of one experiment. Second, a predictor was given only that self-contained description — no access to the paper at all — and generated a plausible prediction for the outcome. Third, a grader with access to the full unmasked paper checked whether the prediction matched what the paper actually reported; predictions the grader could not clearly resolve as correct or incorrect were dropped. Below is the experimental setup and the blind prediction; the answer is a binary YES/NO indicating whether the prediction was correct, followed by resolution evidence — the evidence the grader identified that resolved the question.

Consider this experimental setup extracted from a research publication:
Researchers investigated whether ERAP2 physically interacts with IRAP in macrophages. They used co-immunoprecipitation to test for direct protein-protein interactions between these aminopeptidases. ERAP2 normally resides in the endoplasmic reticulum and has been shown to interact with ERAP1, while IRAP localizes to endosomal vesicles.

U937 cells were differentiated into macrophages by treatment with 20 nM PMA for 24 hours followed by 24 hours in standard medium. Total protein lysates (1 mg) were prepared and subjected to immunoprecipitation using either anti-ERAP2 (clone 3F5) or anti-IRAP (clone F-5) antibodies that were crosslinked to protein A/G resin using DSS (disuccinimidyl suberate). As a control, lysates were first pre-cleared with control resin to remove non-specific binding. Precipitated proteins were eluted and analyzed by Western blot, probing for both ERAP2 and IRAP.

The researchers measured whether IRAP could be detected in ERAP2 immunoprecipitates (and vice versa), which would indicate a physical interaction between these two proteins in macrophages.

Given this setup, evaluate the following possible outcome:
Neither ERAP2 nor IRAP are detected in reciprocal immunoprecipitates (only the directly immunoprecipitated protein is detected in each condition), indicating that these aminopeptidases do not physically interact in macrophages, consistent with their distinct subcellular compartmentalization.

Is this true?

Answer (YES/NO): NO